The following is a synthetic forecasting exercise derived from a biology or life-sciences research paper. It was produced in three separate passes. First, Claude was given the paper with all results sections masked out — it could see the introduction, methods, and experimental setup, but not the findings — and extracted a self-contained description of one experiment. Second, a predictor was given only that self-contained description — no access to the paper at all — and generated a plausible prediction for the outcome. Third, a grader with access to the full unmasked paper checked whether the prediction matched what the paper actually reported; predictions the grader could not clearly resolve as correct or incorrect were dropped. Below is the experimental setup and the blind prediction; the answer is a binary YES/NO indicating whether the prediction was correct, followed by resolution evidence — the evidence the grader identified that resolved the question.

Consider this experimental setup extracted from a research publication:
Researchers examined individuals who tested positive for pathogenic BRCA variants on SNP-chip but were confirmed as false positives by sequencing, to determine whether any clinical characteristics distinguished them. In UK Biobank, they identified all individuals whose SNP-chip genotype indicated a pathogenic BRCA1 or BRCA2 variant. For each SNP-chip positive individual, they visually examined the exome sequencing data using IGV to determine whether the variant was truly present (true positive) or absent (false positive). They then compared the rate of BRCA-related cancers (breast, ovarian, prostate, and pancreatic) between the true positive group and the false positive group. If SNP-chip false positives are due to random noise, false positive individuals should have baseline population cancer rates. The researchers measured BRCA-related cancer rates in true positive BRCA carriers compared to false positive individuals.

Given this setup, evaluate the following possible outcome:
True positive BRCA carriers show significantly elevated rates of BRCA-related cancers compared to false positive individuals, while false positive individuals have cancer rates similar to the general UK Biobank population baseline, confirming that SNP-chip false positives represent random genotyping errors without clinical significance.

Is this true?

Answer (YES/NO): YES